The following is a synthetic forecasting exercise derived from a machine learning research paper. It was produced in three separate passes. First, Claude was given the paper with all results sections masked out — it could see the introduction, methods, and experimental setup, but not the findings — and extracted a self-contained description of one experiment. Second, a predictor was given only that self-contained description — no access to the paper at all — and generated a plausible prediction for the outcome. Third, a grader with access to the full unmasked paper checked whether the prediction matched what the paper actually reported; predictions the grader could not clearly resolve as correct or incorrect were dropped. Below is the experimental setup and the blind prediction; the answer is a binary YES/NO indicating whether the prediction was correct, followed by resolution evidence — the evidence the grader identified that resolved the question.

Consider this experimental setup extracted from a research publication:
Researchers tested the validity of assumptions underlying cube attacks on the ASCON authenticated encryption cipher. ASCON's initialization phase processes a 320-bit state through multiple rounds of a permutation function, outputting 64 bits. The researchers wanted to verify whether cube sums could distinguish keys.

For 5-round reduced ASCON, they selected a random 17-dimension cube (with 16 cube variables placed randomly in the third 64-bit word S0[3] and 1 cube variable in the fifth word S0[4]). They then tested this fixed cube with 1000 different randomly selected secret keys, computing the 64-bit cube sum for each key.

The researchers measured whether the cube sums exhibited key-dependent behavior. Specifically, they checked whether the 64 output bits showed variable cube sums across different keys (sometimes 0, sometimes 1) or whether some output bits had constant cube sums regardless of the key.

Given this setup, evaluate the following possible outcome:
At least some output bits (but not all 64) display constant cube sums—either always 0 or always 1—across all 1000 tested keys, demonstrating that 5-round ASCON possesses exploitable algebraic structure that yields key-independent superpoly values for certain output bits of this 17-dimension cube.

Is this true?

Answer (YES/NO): YES